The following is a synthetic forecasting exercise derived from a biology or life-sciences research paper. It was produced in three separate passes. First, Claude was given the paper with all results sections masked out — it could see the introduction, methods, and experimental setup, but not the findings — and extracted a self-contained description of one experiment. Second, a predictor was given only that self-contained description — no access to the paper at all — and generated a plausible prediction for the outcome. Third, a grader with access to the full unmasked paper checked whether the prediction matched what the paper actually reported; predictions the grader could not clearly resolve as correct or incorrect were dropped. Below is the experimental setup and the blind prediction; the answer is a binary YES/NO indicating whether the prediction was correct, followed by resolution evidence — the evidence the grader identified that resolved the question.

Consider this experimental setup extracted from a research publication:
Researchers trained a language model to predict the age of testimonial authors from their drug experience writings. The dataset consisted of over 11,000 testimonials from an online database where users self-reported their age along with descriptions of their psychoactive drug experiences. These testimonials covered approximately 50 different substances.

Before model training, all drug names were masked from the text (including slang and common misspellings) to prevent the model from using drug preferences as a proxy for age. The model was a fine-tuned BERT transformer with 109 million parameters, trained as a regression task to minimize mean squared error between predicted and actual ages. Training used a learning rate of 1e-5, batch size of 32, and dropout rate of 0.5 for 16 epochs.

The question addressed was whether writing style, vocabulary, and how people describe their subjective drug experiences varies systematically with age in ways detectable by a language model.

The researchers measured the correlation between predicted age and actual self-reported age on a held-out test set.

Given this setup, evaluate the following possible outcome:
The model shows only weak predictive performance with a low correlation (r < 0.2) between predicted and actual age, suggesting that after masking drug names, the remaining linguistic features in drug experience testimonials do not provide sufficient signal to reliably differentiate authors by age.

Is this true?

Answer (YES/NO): NO